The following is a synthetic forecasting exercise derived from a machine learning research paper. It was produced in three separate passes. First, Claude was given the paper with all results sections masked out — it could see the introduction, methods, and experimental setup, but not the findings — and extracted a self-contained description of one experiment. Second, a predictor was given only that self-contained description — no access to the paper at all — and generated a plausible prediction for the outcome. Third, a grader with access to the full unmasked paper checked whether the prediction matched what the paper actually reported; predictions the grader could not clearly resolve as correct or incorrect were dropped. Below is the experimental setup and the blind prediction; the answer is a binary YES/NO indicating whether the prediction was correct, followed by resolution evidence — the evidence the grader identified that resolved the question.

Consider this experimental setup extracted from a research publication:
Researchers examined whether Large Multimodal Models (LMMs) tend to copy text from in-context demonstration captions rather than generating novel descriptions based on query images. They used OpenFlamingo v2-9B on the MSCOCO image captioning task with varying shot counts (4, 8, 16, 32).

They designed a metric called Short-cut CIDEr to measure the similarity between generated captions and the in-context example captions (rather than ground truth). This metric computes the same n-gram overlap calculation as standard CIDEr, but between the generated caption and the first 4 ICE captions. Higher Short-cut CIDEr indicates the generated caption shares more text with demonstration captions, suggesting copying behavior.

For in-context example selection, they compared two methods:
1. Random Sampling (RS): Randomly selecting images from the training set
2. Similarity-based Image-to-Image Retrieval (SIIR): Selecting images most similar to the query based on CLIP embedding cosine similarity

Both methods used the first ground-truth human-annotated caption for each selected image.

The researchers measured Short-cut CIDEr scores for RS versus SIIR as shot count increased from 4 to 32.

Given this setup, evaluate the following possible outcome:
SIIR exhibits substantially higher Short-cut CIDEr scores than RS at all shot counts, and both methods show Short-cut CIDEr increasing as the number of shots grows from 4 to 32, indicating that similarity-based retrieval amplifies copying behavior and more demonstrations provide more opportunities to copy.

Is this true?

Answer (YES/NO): NO